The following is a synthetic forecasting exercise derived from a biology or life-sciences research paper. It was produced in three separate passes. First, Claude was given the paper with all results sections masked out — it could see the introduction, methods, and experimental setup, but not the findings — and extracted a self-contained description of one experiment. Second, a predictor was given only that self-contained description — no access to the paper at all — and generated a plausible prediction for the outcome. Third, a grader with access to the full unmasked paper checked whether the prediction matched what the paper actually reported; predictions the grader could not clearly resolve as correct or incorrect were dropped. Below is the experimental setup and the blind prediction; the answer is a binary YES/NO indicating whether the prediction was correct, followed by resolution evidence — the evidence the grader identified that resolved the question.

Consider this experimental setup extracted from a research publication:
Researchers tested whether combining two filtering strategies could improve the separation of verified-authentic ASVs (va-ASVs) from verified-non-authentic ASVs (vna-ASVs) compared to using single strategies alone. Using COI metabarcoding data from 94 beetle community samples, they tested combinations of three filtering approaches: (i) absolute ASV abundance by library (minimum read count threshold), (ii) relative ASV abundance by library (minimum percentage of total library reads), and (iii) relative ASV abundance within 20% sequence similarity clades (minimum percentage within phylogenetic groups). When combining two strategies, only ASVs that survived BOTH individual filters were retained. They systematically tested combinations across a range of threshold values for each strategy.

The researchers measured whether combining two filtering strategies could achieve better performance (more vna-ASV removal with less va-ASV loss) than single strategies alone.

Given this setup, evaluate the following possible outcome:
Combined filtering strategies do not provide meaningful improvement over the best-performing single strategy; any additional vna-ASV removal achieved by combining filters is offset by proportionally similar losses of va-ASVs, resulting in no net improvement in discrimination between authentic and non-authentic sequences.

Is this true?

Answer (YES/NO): NO